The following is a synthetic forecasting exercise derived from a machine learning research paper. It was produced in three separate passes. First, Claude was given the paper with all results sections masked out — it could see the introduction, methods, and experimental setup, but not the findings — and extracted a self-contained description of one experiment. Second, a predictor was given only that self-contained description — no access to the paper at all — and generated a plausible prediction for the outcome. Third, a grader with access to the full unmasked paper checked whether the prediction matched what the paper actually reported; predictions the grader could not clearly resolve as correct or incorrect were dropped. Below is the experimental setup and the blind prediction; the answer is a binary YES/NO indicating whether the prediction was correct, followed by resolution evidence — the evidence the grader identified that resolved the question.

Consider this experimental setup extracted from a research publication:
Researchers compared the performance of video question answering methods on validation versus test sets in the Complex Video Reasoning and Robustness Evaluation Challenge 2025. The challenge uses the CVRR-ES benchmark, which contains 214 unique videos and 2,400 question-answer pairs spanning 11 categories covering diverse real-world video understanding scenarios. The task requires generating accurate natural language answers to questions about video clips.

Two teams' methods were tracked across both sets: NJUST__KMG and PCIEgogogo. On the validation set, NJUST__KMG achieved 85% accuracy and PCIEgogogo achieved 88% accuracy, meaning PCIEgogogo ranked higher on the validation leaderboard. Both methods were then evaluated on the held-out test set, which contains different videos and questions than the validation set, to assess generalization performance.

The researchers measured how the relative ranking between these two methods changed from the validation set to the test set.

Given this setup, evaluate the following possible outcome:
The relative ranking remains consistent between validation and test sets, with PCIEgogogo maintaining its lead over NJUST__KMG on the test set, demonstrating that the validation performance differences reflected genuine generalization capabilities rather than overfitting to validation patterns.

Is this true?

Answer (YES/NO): NO